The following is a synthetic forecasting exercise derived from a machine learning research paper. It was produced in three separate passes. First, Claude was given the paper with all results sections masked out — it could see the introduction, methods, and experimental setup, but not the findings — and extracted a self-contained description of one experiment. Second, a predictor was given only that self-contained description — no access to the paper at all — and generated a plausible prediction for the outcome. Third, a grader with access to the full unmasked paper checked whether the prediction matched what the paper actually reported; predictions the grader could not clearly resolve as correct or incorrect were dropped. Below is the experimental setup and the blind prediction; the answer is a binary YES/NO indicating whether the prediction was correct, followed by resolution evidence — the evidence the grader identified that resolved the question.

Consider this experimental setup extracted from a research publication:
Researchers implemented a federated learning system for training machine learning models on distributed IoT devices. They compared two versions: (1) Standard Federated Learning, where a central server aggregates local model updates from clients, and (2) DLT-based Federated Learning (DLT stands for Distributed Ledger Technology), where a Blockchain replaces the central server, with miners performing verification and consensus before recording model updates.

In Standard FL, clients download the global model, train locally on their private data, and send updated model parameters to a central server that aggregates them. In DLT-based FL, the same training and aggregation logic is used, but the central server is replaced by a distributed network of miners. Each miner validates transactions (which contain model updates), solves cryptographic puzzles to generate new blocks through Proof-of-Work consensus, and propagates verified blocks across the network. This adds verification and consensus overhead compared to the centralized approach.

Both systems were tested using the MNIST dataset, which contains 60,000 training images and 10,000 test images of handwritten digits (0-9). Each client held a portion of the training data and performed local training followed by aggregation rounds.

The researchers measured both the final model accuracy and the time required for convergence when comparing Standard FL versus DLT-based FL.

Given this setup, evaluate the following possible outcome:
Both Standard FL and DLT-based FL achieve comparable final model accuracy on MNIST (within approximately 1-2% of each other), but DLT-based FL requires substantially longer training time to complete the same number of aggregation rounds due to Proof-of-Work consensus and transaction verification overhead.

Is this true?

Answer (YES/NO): YES